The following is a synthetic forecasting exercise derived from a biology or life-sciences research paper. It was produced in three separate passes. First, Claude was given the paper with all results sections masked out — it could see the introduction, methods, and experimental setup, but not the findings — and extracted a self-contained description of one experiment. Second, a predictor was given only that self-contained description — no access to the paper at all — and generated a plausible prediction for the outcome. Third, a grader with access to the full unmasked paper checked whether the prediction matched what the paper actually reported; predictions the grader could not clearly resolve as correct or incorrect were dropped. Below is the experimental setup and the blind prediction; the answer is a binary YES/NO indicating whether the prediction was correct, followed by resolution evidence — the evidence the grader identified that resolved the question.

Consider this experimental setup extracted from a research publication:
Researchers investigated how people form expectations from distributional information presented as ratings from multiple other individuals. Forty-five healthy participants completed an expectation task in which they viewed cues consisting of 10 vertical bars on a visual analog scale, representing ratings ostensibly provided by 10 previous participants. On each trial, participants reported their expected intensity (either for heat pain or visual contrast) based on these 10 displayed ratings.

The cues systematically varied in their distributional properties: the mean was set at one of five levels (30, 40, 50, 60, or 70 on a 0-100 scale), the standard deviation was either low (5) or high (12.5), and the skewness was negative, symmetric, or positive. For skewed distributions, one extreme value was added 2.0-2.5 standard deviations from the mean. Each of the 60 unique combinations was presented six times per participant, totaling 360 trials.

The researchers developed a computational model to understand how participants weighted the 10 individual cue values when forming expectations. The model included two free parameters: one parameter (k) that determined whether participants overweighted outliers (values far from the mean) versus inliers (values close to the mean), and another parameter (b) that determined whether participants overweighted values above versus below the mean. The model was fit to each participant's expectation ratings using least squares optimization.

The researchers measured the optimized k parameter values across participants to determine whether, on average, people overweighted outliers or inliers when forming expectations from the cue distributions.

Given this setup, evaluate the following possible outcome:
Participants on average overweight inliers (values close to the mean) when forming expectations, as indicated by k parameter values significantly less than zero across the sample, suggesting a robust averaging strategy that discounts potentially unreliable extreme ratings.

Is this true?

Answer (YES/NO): NO